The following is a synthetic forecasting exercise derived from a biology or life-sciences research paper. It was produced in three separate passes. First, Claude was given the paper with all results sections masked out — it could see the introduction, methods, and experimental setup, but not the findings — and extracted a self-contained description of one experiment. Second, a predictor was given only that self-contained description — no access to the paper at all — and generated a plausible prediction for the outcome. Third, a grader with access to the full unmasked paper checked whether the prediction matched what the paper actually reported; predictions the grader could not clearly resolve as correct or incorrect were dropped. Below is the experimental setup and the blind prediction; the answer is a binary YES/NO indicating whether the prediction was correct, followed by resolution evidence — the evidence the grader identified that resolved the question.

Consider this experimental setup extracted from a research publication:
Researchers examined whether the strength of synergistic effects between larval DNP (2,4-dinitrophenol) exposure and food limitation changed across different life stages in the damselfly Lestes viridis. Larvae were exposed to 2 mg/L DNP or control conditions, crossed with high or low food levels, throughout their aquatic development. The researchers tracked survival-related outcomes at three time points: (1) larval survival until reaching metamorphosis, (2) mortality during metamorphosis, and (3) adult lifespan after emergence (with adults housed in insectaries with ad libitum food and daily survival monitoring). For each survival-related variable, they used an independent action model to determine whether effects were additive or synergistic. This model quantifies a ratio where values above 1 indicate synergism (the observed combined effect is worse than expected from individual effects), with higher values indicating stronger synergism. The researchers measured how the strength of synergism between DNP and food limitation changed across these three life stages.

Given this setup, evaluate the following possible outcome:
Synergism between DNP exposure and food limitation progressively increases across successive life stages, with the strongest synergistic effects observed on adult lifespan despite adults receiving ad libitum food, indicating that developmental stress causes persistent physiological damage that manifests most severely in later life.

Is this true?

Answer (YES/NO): YES